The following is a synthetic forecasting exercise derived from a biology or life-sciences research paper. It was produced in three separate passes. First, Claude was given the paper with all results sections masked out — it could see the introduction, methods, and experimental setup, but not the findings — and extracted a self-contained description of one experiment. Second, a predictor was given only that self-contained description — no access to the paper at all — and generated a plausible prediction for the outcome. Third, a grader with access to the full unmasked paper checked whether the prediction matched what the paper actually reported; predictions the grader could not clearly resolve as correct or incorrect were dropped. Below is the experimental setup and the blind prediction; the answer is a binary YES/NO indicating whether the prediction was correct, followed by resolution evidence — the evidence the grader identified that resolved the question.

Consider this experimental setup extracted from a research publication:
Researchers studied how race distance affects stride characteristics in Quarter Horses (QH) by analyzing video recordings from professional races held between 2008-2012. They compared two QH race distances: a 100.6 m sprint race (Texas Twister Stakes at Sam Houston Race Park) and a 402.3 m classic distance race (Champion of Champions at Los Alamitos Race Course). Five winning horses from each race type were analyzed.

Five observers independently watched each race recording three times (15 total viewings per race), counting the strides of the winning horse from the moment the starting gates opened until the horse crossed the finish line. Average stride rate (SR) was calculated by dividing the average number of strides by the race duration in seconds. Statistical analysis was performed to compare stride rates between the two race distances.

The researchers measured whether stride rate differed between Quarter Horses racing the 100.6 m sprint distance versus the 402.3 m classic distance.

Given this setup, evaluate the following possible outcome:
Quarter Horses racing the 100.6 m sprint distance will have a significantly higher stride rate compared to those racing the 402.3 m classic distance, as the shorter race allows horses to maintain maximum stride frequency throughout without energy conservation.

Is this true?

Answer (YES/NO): YES